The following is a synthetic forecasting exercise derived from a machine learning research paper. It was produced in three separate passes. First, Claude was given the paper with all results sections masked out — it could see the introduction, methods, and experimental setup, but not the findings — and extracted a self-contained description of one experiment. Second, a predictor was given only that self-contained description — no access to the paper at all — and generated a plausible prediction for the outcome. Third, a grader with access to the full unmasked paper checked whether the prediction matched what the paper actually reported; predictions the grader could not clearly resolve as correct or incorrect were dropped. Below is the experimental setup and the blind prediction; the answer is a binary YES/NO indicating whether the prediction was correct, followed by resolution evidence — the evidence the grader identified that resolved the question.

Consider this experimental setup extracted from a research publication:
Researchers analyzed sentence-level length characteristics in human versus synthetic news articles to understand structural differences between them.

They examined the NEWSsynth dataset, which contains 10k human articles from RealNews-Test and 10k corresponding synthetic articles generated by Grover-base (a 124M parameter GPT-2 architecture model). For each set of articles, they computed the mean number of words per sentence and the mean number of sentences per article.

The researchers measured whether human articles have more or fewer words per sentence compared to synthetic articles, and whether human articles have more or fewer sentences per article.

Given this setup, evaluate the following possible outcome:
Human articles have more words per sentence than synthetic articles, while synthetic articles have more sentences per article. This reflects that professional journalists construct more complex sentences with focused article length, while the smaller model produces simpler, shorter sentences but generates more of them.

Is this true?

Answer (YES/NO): NO